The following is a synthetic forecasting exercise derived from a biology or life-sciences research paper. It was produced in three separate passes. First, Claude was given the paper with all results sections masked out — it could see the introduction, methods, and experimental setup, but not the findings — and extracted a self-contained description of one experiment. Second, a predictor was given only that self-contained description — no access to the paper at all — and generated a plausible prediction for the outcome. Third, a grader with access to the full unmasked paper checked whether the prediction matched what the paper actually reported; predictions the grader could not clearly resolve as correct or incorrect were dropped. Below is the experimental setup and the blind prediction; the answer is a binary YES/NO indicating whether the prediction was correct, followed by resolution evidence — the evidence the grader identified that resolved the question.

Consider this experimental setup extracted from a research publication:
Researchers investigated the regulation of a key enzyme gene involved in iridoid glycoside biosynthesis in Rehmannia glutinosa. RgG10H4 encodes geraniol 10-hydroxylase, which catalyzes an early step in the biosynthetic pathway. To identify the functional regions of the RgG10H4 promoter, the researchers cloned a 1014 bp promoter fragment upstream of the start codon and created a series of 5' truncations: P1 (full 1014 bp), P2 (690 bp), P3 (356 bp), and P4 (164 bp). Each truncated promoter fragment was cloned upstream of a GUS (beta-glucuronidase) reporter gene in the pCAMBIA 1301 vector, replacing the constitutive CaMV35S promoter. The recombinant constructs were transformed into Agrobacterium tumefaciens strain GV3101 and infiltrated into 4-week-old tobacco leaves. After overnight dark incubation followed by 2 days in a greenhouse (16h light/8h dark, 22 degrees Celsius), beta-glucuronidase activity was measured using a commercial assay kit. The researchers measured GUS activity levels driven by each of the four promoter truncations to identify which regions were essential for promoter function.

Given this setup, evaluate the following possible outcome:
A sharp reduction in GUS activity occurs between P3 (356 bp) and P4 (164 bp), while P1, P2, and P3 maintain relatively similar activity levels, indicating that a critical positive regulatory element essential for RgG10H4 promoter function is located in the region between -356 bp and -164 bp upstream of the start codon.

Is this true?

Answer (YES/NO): NO